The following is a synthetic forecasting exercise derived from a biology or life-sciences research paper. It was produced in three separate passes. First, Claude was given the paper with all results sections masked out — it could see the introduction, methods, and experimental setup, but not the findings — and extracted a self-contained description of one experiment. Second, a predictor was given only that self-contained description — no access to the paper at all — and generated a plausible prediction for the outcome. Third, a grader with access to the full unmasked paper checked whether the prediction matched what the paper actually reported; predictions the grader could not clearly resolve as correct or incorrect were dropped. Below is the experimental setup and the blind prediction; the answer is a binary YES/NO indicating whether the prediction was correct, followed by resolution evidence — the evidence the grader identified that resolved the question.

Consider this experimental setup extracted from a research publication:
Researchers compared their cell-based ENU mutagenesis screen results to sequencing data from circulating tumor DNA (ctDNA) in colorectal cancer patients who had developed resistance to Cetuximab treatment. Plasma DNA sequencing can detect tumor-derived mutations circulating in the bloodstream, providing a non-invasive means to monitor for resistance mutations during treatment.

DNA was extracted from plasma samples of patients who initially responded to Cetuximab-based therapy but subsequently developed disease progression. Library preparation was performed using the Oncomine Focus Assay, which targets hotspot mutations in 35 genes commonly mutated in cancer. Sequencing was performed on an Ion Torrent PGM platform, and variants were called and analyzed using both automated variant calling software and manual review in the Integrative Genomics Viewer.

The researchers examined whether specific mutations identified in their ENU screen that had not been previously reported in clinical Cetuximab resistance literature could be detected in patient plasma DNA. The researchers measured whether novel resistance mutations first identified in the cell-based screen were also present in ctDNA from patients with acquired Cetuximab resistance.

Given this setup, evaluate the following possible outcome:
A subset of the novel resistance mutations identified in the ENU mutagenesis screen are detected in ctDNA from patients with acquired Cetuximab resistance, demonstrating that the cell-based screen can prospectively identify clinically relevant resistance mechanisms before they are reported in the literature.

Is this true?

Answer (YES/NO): YES